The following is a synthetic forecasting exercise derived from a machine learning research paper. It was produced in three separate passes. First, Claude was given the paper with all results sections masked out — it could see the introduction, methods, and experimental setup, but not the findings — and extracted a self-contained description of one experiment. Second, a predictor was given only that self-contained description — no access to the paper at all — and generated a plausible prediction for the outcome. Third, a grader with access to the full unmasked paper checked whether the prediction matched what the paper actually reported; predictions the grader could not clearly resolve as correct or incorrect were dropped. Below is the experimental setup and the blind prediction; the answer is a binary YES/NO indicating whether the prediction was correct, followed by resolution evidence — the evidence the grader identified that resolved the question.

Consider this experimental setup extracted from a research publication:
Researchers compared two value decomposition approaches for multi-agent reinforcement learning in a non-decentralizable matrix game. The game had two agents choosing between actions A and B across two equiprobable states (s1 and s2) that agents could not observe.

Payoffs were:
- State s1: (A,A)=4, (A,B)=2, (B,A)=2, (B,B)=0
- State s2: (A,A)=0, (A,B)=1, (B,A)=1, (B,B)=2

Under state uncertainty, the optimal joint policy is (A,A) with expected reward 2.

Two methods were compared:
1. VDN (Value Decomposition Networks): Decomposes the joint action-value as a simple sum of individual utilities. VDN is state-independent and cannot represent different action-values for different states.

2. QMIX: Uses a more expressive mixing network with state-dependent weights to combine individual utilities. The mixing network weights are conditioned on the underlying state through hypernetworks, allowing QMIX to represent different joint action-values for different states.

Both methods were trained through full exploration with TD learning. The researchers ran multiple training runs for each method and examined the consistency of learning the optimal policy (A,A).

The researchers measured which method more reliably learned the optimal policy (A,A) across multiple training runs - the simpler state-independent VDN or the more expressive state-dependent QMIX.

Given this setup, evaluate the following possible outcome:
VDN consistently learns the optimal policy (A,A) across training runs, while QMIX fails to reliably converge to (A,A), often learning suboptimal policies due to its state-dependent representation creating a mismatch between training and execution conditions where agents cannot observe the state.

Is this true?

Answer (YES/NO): YES